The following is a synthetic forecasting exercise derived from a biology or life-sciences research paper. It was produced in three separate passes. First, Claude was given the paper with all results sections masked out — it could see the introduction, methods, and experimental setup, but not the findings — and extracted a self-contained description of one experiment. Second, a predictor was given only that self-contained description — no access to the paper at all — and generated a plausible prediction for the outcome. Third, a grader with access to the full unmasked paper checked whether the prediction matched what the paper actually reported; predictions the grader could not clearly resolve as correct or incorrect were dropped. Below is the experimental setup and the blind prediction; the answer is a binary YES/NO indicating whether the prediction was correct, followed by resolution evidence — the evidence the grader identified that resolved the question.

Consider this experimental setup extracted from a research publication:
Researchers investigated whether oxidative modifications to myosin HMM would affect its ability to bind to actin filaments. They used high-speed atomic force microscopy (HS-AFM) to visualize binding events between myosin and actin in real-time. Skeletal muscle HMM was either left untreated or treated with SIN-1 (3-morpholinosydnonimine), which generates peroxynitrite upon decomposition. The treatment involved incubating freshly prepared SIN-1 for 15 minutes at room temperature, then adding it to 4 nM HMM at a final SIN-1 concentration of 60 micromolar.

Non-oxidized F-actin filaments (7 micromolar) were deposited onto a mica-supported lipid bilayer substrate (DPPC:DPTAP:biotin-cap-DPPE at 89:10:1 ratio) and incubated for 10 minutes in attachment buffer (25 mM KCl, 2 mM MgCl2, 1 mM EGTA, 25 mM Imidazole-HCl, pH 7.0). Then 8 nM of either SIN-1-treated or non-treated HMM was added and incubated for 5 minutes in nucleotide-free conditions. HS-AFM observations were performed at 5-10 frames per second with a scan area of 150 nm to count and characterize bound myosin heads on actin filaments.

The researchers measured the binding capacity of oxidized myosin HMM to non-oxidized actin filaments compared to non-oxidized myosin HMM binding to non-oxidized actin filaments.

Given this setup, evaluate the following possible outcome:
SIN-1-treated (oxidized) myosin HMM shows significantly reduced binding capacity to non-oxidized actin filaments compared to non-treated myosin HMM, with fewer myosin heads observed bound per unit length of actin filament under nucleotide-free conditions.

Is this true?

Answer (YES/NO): YES